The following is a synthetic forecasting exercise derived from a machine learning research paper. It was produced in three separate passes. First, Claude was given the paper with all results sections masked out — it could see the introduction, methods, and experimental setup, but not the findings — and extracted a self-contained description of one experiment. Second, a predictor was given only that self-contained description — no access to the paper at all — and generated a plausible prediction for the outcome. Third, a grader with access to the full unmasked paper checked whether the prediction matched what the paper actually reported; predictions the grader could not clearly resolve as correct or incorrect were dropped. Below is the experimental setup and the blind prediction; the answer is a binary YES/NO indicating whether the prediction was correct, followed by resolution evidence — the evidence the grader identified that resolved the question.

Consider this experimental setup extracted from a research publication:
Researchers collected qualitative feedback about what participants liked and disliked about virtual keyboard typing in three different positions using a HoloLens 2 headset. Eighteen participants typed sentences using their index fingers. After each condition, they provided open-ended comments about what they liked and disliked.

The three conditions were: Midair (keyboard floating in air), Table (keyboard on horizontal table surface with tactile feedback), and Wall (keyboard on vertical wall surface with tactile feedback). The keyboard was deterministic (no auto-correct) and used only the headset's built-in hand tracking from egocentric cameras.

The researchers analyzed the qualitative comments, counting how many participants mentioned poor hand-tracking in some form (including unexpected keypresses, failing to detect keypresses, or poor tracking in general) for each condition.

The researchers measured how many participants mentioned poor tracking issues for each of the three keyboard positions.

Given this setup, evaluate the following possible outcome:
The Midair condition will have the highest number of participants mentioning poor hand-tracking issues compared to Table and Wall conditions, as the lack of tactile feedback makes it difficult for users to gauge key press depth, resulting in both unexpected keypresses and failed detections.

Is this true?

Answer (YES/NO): NO